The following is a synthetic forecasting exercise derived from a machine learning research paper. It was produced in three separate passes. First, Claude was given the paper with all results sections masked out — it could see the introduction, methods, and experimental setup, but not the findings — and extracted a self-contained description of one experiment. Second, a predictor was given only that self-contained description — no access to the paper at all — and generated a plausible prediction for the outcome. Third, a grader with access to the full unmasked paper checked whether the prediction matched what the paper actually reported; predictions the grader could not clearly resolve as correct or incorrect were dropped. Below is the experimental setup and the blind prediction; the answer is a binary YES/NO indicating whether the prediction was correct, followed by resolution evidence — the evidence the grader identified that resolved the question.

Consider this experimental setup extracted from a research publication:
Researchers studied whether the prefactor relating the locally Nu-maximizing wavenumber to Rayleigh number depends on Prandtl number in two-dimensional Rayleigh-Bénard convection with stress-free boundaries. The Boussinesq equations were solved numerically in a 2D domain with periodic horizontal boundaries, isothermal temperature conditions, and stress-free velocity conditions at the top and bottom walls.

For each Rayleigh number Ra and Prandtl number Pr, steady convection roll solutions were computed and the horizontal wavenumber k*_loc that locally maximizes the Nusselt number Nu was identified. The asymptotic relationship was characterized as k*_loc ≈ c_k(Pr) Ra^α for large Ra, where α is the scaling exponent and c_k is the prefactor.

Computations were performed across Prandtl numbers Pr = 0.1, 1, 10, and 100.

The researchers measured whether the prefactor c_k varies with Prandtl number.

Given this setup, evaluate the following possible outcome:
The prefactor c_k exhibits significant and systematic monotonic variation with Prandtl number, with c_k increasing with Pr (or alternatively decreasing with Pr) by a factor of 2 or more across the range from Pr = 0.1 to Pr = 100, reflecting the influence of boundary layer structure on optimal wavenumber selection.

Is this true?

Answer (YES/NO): NO